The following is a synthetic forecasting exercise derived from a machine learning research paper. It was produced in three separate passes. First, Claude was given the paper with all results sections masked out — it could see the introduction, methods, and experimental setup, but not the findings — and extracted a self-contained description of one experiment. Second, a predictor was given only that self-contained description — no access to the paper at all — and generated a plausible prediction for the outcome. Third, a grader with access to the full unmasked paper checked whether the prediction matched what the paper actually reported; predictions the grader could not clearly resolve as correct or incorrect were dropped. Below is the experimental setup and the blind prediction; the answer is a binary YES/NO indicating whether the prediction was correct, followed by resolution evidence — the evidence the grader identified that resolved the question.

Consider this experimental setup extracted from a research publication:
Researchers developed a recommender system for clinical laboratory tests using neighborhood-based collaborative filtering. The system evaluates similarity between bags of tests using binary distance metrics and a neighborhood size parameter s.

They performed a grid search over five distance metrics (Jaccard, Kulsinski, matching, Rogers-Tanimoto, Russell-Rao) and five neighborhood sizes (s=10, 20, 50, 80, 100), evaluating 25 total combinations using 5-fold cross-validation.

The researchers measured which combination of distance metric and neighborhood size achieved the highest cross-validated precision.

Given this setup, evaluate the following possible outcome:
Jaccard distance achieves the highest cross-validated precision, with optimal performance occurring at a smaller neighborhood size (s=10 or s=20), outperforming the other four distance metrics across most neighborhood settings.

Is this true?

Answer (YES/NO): YES